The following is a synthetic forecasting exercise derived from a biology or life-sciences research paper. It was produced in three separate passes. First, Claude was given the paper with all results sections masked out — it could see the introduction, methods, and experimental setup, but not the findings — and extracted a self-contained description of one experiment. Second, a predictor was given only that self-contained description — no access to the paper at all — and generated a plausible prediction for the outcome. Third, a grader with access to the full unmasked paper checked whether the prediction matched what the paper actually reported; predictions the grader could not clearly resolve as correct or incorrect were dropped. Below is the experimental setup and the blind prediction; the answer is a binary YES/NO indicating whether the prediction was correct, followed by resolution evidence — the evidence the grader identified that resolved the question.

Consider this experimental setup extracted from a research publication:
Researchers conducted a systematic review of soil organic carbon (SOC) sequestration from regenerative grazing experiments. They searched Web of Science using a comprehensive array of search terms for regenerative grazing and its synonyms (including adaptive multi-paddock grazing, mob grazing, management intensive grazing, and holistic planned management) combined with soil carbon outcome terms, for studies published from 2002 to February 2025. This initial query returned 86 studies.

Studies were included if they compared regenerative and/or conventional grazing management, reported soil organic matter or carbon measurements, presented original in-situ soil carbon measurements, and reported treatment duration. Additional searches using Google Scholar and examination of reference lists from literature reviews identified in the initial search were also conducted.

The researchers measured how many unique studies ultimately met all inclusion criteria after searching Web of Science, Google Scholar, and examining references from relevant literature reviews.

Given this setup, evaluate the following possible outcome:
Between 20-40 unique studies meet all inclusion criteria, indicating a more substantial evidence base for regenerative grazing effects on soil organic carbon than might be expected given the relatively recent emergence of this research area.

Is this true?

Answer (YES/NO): YES